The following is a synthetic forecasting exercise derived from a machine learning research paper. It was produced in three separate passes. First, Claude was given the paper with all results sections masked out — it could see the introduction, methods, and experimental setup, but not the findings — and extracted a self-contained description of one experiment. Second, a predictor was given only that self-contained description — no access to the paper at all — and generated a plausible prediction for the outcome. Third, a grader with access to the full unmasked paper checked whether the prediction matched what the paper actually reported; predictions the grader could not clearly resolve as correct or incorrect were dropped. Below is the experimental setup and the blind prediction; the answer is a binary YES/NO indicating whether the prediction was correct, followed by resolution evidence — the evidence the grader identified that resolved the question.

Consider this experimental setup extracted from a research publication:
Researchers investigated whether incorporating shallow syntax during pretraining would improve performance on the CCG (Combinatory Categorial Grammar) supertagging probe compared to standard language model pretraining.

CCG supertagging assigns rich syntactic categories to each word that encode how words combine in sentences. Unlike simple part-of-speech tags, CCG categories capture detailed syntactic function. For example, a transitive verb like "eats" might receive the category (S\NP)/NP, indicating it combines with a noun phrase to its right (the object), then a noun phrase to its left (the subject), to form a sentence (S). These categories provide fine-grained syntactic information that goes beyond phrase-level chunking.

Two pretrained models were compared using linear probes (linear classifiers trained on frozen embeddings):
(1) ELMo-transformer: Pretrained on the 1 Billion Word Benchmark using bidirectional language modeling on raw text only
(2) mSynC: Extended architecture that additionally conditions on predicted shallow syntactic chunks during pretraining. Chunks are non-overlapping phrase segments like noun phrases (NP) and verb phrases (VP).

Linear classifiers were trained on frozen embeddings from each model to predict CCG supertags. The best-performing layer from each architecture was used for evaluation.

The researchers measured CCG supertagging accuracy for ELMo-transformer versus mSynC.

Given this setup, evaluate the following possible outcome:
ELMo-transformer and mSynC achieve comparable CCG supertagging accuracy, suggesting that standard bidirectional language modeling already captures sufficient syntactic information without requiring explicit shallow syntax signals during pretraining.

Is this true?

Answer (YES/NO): YES